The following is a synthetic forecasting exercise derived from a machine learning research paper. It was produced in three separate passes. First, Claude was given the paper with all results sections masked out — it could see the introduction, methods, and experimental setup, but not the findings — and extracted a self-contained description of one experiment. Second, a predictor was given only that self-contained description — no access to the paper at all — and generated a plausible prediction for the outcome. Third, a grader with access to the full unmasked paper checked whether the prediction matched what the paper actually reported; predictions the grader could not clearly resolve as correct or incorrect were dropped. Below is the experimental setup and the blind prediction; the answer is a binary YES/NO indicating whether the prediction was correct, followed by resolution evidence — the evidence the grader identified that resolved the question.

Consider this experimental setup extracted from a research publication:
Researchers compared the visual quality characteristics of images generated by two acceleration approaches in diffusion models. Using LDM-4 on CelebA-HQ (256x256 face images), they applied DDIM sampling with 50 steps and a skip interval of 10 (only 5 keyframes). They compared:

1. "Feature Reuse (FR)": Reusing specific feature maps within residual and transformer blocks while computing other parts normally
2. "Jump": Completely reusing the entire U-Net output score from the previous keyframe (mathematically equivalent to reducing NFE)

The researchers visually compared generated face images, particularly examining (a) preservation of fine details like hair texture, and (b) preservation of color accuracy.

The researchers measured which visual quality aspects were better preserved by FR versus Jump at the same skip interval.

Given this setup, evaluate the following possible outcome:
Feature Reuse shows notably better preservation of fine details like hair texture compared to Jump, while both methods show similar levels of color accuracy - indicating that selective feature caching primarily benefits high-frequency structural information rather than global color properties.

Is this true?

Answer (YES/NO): NO